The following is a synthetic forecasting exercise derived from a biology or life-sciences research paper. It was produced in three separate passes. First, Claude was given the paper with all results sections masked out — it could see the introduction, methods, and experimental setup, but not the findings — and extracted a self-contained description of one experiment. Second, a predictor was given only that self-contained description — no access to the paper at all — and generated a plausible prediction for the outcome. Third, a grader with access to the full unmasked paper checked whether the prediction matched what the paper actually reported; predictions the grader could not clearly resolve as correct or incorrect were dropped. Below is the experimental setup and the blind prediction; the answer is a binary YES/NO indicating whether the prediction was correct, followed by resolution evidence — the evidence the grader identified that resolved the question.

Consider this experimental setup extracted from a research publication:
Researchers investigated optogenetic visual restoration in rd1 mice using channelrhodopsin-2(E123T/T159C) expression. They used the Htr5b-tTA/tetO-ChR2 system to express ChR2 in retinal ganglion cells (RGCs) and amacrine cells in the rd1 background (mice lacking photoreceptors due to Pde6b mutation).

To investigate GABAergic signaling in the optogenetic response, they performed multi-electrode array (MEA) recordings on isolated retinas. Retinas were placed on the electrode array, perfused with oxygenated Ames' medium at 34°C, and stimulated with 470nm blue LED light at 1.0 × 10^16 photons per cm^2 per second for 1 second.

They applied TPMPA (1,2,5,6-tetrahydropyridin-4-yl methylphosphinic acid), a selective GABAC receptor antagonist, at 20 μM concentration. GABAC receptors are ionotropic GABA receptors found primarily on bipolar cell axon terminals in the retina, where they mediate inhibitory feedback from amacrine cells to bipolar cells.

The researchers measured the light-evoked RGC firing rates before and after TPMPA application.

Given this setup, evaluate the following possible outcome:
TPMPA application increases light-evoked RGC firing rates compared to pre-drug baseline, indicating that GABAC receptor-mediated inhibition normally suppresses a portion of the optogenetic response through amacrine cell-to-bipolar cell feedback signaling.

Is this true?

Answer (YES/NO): NO